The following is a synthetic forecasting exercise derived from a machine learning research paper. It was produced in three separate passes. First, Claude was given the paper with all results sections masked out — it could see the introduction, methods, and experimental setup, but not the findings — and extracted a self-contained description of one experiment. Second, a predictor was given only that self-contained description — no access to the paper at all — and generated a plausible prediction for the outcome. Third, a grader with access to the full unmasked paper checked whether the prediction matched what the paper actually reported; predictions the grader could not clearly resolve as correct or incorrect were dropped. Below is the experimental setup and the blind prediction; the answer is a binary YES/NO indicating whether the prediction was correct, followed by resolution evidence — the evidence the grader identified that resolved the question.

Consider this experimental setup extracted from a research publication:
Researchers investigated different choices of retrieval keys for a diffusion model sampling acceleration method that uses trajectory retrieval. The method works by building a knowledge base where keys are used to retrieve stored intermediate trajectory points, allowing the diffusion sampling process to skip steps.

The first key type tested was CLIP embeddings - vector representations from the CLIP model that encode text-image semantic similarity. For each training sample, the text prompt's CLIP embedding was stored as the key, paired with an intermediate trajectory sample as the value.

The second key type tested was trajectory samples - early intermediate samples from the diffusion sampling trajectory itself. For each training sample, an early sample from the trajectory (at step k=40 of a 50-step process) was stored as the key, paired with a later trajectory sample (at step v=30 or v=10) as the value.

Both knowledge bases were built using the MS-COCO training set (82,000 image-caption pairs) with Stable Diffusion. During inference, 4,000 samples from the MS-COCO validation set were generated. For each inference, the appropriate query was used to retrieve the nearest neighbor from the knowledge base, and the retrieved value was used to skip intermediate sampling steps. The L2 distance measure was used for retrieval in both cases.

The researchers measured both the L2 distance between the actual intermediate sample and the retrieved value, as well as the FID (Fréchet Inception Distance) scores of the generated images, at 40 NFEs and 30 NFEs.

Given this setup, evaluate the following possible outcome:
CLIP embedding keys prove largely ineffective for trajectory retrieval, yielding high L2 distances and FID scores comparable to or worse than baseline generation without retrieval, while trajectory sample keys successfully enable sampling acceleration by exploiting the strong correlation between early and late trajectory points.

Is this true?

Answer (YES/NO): YES